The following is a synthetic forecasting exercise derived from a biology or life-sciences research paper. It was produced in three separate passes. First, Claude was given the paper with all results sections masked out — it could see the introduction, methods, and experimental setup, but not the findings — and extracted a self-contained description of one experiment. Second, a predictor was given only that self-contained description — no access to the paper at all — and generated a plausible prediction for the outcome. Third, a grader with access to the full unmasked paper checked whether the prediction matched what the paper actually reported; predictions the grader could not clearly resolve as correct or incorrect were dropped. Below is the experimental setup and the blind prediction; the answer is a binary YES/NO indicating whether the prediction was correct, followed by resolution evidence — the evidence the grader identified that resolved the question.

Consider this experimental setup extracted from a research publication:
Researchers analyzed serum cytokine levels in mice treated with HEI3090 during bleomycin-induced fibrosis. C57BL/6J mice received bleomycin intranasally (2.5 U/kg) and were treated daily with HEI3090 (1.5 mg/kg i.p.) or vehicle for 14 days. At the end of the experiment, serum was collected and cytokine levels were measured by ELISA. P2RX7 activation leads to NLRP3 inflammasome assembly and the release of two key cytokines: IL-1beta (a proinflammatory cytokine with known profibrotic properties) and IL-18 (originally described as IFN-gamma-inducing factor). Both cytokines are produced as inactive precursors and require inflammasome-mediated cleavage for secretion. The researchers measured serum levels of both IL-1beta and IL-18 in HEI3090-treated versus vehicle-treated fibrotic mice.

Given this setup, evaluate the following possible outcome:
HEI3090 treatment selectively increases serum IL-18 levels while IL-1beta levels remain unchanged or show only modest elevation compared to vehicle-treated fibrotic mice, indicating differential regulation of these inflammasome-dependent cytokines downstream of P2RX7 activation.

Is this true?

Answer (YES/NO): YES